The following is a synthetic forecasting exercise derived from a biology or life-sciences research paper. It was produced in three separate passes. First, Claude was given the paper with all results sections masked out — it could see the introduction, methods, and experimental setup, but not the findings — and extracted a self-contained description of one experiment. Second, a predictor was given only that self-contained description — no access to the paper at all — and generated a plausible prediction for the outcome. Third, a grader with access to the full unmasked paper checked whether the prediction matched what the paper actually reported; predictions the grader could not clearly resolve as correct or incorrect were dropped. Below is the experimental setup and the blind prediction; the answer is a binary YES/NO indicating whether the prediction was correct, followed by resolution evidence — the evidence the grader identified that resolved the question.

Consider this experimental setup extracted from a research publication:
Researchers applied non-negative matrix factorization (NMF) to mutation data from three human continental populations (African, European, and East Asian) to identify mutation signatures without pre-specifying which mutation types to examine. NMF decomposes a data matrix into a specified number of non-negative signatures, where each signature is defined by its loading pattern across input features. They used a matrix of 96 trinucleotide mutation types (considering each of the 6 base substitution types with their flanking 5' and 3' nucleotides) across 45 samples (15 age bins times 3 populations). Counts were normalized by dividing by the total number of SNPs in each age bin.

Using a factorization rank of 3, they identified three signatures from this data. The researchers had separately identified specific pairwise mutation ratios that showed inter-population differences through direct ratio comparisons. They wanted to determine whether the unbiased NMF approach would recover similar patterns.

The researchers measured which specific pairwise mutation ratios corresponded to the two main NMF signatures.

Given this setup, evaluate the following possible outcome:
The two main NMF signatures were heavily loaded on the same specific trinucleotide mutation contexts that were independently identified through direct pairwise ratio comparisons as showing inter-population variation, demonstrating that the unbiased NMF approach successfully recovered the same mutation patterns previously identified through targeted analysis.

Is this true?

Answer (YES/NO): YES